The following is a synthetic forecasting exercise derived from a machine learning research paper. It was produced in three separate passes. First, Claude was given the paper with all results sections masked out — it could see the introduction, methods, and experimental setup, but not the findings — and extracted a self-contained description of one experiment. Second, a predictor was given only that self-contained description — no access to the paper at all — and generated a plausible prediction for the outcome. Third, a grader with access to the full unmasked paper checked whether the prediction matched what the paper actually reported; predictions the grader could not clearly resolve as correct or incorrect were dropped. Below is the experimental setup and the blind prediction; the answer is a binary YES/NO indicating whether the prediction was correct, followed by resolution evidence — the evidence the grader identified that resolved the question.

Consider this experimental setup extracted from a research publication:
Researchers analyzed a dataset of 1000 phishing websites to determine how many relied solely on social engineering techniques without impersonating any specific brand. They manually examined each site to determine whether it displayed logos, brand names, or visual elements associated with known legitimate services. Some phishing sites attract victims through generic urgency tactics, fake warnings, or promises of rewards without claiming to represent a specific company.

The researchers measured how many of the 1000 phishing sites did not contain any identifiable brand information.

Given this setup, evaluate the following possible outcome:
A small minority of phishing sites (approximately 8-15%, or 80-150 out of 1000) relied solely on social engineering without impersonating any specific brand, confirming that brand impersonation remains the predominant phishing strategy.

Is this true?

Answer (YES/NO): NO